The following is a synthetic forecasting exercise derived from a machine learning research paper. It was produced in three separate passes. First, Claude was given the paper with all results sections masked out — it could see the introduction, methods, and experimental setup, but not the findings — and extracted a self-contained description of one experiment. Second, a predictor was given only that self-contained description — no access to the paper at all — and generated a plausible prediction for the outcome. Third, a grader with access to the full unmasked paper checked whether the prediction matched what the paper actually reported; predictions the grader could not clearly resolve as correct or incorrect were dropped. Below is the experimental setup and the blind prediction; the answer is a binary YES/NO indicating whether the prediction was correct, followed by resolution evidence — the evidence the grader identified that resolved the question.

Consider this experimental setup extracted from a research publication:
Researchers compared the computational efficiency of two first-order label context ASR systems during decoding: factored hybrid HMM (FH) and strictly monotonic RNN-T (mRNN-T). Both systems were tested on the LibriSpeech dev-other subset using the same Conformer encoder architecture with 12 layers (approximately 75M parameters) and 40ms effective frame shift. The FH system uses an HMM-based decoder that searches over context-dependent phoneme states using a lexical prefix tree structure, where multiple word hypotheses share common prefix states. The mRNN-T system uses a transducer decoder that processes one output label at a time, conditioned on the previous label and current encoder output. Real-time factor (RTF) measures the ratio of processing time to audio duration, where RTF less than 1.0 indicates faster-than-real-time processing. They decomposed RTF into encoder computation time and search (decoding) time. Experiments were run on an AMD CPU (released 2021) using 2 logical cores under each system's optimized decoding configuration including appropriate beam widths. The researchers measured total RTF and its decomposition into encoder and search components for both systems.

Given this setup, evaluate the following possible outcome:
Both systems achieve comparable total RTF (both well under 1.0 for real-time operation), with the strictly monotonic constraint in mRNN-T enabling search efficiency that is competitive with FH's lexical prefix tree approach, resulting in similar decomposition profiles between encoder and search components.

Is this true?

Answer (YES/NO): NO